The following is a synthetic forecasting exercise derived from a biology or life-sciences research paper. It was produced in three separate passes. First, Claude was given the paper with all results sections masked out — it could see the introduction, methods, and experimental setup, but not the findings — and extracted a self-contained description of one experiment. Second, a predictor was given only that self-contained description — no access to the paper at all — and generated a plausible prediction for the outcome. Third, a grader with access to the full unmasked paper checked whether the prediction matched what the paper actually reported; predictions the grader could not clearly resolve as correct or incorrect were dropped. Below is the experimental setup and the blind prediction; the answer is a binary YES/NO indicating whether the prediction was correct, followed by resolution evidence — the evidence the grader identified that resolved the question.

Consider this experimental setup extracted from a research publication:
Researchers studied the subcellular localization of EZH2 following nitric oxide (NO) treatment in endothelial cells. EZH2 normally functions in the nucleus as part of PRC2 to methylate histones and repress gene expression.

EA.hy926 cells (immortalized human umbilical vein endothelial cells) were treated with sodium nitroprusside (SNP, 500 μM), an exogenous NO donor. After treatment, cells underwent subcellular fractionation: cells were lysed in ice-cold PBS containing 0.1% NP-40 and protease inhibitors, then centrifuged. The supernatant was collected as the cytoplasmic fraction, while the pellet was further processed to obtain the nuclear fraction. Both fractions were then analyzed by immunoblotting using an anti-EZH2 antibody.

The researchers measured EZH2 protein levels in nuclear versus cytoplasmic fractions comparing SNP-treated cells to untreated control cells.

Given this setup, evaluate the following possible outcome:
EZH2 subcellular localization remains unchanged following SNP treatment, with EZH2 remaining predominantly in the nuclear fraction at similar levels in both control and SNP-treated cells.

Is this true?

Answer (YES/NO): NO